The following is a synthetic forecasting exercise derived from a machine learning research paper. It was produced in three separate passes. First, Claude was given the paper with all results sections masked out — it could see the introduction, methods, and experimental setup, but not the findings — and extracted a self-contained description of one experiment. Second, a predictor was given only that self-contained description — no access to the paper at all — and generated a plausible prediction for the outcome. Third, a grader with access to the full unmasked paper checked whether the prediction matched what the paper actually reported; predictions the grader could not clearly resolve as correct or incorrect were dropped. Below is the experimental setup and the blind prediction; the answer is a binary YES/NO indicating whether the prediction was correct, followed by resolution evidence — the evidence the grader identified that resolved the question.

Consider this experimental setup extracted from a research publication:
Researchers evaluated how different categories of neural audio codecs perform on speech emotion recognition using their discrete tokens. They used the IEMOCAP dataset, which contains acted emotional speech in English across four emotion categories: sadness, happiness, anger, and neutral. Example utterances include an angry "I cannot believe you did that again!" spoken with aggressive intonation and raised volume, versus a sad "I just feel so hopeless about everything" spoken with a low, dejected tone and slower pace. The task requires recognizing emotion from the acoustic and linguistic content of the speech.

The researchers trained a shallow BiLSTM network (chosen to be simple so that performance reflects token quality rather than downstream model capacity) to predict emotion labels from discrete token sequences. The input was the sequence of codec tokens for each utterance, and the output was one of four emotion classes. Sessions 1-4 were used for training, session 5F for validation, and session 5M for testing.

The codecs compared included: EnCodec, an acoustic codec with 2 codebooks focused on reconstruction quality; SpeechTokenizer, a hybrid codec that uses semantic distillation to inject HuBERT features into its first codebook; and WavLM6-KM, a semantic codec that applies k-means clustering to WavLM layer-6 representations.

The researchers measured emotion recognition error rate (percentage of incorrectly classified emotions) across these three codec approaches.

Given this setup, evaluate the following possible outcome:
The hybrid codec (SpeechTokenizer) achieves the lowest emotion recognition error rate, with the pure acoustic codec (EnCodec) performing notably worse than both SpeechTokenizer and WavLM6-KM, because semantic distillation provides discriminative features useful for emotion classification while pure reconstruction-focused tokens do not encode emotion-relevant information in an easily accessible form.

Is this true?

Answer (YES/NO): YES